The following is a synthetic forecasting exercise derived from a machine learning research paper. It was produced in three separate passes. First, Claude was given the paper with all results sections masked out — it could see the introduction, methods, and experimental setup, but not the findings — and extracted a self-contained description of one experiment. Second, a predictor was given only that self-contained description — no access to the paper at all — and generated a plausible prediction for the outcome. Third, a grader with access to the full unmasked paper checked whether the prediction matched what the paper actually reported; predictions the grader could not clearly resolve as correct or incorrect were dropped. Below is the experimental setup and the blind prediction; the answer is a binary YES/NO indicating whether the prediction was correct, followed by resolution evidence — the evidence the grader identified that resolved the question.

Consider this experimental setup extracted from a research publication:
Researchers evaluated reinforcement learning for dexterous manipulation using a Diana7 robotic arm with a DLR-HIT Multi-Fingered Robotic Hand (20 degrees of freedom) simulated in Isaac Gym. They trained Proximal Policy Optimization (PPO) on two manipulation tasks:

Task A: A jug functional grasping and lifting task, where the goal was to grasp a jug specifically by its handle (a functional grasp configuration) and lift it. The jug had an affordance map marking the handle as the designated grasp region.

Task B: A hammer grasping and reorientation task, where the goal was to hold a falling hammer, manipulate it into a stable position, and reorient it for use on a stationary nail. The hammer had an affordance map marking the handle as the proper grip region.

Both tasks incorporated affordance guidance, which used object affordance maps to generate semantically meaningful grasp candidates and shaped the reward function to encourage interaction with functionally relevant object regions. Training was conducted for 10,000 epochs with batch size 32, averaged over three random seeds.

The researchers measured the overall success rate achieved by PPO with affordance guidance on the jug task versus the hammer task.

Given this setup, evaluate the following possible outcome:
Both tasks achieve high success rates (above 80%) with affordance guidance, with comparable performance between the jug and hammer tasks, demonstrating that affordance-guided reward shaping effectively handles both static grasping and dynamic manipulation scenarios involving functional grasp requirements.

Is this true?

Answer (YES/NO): NO